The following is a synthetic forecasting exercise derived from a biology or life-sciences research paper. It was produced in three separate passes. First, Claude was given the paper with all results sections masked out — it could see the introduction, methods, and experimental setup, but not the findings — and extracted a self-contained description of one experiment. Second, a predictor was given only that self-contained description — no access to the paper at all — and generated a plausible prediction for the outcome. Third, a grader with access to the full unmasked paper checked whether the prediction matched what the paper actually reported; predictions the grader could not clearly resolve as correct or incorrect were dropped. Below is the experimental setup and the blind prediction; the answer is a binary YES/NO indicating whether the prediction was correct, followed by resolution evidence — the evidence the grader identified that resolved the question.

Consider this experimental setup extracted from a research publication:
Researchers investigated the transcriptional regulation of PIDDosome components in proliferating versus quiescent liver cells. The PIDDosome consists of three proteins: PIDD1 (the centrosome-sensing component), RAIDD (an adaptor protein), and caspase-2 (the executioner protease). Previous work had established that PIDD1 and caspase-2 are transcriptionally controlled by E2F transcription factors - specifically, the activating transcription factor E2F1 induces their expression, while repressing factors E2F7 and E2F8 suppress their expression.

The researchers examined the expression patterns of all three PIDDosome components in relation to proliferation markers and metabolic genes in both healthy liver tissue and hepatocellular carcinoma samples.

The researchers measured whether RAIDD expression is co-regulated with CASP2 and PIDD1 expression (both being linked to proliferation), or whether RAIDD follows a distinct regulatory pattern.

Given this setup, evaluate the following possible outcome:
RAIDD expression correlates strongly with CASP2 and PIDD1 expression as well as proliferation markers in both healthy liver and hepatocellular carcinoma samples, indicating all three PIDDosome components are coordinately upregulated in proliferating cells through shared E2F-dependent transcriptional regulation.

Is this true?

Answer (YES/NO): NO